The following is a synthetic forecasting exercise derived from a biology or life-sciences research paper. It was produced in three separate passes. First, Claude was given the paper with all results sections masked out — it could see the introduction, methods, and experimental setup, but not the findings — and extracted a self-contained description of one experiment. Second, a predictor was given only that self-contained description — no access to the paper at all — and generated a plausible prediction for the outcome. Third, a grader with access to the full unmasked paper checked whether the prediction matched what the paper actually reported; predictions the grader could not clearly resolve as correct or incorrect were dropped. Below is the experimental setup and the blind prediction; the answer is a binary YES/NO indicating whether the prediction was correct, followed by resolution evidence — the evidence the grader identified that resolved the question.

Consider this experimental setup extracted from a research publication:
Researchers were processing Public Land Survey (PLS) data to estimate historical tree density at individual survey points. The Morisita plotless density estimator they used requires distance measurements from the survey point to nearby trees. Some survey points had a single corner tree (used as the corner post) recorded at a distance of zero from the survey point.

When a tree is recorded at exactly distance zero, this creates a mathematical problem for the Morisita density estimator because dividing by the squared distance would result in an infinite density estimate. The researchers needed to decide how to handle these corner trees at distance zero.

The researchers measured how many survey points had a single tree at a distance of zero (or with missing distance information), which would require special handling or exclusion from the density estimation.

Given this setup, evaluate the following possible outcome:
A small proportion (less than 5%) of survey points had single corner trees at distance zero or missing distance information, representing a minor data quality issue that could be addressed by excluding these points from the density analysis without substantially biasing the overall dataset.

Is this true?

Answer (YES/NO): YES